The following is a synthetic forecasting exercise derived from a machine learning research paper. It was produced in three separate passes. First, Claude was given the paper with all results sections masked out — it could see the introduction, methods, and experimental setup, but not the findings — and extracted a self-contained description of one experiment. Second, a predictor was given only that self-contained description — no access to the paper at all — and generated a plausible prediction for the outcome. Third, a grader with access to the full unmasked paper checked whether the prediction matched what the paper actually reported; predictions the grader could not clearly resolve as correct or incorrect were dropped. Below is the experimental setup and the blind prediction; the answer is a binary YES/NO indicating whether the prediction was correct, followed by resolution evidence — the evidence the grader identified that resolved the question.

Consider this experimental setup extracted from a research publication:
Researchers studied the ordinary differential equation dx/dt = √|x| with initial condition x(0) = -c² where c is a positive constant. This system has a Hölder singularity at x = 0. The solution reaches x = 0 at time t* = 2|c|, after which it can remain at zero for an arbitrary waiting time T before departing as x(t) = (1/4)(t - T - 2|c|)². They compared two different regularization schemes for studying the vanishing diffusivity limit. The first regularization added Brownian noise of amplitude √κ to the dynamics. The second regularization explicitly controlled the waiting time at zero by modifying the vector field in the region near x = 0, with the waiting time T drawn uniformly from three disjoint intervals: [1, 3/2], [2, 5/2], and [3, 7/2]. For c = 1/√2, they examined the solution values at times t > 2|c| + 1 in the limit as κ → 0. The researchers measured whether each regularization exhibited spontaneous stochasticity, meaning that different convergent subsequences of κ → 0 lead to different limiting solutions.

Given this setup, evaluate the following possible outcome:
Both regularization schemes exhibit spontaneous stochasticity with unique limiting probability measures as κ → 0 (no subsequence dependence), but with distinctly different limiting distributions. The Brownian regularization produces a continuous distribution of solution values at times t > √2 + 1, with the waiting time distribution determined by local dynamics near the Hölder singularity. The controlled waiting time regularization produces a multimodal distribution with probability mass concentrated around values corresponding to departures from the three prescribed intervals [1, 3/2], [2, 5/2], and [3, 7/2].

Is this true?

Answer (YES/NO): NO